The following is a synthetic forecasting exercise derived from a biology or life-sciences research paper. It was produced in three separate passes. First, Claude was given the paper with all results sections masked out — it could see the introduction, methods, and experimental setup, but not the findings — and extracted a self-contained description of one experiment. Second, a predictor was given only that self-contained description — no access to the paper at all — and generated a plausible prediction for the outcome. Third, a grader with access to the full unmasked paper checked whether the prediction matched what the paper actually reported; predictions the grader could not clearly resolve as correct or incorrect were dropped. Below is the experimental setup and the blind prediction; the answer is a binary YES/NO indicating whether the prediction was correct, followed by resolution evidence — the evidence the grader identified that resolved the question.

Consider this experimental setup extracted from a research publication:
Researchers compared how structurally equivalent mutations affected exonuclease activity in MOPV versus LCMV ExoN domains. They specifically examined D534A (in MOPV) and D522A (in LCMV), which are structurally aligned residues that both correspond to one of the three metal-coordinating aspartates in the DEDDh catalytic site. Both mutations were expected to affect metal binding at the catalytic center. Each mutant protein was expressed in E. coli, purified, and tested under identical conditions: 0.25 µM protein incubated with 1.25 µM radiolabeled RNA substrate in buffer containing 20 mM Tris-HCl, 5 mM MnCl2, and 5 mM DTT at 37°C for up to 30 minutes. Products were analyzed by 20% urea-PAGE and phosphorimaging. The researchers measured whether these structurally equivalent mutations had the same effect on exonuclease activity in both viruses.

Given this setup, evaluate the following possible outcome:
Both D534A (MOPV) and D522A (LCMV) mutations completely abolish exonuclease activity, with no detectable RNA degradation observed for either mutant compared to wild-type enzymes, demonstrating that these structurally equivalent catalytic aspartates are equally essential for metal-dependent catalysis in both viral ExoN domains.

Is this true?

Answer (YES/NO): NO